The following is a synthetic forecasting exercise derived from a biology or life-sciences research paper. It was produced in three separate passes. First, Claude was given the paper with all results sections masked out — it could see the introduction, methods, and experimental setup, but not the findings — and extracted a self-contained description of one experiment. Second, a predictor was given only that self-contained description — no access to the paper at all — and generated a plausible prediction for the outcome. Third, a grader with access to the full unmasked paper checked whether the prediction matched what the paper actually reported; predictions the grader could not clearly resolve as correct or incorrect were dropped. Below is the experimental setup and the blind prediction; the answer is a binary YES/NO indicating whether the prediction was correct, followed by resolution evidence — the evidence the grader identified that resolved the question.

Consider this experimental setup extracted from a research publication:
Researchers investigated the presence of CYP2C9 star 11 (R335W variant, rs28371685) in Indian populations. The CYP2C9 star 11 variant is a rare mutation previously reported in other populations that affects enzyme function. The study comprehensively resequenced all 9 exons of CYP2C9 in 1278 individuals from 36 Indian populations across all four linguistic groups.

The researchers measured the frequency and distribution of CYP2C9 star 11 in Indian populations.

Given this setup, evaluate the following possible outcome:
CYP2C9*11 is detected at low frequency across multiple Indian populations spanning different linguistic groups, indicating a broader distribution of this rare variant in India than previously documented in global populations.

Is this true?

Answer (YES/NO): NO